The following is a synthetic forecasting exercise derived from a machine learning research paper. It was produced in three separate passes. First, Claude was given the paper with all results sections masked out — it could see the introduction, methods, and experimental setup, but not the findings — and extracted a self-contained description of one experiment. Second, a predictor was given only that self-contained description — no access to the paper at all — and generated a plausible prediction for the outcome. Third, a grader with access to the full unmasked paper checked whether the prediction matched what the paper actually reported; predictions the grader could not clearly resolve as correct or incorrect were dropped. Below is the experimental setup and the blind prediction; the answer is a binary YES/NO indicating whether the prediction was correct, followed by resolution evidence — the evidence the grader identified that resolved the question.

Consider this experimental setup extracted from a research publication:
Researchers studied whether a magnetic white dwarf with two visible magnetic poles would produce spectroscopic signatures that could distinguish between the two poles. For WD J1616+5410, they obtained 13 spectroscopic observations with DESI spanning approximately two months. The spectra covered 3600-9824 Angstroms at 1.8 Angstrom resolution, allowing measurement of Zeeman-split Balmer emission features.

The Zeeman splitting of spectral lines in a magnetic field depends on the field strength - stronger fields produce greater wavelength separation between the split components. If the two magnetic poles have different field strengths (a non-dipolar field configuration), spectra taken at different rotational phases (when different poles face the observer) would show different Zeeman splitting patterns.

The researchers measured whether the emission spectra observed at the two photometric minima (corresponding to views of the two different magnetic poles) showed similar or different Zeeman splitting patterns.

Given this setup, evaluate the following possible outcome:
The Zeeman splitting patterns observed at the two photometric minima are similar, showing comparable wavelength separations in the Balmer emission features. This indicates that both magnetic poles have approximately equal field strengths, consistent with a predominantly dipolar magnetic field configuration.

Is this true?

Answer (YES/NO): NO